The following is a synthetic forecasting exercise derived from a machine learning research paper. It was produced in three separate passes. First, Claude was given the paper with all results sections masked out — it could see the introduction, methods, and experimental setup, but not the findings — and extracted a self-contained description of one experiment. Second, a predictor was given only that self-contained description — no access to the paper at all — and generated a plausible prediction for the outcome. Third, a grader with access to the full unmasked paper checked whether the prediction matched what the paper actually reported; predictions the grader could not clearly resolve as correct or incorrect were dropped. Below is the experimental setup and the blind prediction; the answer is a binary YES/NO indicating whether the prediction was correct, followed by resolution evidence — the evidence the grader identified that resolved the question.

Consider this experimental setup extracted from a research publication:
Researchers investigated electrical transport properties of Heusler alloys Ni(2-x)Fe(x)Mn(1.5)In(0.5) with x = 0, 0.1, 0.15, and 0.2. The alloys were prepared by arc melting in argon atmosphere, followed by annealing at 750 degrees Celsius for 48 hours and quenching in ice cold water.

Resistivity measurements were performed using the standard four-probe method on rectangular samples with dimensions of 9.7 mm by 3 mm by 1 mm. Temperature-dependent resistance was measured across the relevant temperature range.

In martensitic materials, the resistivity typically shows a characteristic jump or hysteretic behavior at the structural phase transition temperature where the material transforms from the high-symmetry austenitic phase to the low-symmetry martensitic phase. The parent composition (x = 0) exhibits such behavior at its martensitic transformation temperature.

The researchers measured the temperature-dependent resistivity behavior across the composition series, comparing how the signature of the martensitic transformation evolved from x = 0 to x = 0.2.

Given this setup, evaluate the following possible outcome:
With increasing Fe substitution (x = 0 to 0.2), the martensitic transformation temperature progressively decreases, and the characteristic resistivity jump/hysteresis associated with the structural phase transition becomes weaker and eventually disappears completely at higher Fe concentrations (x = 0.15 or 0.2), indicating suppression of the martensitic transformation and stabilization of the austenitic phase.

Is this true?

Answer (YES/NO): YES